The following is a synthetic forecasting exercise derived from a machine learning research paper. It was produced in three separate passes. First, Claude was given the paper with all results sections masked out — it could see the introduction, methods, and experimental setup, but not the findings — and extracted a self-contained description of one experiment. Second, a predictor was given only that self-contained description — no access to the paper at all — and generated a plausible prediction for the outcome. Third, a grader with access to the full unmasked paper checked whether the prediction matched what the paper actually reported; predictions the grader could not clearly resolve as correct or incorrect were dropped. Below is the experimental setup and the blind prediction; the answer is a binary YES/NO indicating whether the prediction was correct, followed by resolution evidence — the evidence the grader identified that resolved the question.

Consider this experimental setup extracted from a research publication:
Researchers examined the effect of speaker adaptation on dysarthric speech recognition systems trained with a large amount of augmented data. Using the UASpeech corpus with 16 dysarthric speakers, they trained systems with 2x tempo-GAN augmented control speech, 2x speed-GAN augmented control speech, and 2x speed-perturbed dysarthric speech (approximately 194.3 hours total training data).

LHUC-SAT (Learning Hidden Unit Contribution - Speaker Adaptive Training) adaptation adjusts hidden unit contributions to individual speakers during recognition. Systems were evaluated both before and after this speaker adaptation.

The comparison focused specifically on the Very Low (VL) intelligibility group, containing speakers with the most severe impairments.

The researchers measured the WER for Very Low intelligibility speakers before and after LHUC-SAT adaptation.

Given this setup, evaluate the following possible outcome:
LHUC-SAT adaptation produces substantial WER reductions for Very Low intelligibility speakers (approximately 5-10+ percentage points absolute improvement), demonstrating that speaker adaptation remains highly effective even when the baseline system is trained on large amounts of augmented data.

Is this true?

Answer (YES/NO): YES